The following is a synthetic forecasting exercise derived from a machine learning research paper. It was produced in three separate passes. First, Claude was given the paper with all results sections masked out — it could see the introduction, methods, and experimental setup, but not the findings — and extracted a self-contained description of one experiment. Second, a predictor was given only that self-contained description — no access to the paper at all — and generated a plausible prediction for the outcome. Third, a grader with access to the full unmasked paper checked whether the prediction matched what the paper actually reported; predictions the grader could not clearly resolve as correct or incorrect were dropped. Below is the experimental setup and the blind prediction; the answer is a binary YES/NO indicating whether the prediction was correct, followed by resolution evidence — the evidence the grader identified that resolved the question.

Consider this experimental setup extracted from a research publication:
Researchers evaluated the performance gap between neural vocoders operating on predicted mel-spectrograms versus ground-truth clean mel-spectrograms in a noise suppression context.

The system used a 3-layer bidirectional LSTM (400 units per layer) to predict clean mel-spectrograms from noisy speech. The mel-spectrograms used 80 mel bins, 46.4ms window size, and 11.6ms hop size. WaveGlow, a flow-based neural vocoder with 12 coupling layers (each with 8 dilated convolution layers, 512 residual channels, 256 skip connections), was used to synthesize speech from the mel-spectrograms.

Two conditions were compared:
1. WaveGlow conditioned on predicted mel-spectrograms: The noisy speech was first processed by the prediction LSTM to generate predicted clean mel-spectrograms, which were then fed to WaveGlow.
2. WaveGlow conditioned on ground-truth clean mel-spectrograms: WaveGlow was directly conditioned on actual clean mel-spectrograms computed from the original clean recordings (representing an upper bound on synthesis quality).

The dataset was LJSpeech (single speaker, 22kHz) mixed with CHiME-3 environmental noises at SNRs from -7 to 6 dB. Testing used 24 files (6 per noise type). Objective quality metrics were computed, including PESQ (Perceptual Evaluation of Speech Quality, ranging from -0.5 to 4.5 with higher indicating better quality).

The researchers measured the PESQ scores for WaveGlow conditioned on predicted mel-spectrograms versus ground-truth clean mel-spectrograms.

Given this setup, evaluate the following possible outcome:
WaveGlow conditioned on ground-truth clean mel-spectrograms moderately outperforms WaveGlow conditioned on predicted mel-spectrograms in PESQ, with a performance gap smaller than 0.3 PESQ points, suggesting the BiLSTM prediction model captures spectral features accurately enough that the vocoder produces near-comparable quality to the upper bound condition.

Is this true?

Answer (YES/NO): NO